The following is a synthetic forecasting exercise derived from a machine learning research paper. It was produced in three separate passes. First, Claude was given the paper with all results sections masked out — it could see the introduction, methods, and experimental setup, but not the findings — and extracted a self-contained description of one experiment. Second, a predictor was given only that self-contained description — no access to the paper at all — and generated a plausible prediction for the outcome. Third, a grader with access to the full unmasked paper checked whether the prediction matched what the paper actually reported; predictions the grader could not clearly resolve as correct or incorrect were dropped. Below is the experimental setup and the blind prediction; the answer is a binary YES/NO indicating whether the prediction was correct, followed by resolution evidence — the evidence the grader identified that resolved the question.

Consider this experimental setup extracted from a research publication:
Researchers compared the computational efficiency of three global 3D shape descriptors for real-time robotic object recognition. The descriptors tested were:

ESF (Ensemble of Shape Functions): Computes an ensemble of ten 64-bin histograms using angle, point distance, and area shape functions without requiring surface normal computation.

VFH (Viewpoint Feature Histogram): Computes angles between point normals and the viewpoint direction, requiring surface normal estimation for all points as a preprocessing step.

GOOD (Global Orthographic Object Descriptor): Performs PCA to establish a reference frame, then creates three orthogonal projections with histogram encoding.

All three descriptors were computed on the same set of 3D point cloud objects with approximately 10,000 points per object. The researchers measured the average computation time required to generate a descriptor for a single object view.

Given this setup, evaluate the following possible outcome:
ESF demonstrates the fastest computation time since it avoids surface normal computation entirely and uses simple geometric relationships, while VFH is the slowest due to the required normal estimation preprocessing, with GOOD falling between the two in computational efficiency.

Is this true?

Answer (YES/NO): NO